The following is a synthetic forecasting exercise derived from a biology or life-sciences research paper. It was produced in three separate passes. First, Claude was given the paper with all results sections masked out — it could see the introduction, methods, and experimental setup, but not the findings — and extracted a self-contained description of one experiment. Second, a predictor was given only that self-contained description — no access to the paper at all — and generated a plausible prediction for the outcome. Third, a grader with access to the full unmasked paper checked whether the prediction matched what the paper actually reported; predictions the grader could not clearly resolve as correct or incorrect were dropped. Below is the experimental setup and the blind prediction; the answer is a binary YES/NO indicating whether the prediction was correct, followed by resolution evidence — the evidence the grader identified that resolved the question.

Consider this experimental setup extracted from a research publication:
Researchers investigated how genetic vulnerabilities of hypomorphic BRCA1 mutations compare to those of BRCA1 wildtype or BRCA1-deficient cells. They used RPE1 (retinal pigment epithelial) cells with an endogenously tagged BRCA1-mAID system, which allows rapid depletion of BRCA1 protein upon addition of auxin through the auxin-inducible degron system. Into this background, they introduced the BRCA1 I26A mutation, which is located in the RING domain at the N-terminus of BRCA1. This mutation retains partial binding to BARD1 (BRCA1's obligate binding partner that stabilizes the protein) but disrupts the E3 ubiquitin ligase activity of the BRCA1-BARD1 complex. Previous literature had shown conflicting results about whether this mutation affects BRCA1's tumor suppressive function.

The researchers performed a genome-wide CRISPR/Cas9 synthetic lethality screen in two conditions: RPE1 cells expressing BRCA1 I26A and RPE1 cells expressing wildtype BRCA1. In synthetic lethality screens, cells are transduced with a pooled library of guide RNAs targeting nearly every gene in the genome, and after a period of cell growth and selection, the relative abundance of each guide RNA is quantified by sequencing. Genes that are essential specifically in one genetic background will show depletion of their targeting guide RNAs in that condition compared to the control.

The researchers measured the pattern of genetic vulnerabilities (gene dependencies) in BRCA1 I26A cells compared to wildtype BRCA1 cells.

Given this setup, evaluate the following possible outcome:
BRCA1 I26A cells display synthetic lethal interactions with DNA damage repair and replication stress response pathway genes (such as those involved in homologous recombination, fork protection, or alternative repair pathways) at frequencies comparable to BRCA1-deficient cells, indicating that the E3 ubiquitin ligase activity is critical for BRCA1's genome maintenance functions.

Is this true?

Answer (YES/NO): NO